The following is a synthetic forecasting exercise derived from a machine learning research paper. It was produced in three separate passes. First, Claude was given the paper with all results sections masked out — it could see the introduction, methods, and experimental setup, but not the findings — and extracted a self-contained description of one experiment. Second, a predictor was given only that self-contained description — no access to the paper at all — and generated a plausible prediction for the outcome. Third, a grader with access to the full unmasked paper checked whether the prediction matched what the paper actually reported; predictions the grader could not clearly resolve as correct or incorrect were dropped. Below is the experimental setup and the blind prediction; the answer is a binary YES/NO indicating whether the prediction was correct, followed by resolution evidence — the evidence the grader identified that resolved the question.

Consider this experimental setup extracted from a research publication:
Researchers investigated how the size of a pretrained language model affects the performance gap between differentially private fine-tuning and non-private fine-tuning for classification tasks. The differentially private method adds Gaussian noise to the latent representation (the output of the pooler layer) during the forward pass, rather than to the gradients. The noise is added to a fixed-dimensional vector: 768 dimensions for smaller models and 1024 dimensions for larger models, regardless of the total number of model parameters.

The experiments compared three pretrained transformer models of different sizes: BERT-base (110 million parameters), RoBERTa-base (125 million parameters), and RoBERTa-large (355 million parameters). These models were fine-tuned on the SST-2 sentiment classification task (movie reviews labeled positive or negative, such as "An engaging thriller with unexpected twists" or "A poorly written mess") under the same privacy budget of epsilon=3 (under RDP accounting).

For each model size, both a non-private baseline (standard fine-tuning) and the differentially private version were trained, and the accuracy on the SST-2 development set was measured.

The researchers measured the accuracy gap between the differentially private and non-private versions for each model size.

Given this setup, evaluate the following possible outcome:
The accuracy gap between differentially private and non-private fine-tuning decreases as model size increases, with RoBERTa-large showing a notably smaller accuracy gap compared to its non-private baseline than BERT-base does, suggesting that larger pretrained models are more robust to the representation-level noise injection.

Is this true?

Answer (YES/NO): YES